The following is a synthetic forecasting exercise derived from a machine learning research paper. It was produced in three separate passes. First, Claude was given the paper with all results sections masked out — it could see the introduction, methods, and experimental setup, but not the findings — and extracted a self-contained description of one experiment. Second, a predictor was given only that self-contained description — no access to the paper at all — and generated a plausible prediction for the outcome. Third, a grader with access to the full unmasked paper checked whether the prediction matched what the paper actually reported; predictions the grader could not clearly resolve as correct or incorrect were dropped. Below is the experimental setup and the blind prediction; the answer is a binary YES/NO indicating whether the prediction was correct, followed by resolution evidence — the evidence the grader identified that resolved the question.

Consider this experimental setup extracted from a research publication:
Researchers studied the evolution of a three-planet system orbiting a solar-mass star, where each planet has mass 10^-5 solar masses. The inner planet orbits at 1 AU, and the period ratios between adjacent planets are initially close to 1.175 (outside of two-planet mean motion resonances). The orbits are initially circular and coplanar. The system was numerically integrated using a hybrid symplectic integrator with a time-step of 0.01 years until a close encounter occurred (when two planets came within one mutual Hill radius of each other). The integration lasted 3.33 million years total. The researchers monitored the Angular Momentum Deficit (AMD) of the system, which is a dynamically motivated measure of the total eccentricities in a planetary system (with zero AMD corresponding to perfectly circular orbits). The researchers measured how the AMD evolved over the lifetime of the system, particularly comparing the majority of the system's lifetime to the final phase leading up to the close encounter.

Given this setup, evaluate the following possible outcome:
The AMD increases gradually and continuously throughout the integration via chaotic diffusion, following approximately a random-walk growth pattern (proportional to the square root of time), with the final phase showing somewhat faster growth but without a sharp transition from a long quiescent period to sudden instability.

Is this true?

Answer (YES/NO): NO